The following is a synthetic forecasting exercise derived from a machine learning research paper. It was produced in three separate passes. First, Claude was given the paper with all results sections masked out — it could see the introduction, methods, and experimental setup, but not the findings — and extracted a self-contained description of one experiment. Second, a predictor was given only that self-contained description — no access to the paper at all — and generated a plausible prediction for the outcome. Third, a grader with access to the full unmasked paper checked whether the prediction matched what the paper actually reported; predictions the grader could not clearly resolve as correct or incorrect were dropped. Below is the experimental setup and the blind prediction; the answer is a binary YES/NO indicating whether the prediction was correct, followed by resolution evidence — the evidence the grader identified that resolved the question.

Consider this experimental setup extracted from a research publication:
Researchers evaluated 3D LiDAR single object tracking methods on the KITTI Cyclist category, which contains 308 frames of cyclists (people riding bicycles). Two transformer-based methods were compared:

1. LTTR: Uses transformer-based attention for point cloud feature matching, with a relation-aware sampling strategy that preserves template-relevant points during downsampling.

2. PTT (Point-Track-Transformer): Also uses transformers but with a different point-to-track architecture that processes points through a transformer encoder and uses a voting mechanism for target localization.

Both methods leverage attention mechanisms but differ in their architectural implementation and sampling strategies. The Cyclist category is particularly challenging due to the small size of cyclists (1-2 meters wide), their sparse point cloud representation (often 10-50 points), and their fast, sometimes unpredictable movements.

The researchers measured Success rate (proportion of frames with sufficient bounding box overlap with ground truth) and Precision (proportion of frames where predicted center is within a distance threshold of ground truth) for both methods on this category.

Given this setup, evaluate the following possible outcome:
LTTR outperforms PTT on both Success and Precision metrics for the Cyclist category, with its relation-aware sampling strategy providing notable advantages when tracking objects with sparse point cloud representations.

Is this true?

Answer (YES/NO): YES